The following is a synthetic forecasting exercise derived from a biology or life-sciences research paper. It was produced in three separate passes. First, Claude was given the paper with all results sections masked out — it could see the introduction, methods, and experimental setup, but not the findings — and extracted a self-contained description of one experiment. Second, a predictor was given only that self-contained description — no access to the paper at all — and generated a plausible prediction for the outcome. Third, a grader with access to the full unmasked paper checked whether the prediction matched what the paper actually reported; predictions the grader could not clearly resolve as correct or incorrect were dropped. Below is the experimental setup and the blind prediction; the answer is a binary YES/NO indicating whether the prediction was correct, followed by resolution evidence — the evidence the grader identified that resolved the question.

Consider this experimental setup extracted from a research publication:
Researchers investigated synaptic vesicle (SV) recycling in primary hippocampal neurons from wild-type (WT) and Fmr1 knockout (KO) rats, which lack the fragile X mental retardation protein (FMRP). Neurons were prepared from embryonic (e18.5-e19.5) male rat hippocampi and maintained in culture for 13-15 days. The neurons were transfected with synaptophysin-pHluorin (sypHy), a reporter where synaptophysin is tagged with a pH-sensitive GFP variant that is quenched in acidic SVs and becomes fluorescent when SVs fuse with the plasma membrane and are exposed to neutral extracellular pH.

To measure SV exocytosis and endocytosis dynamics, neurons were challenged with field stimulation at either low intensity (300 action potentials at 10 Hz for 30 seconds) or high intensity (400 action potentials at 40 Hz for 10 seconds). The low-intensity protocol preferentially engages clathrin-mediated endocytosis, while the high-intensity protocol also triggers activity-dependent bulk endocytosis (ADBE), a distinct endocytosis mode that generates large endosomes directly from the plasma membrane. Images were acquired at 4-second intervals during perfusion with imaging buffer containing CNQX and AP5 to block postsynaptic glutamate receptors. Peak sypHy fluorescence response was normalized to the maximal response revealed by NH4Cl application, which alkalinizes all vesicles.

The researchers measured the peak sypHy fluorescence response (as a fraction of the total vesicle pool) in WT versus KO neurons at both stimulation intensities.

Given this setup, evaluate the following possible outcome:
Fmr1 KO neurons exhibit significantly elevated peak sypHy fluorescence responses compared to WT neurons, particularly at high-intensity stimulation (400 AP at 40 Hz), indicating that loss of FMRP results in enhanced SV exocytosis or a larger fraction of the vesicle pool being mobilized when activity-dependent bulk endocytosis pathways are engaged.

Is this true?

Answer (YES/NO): NO